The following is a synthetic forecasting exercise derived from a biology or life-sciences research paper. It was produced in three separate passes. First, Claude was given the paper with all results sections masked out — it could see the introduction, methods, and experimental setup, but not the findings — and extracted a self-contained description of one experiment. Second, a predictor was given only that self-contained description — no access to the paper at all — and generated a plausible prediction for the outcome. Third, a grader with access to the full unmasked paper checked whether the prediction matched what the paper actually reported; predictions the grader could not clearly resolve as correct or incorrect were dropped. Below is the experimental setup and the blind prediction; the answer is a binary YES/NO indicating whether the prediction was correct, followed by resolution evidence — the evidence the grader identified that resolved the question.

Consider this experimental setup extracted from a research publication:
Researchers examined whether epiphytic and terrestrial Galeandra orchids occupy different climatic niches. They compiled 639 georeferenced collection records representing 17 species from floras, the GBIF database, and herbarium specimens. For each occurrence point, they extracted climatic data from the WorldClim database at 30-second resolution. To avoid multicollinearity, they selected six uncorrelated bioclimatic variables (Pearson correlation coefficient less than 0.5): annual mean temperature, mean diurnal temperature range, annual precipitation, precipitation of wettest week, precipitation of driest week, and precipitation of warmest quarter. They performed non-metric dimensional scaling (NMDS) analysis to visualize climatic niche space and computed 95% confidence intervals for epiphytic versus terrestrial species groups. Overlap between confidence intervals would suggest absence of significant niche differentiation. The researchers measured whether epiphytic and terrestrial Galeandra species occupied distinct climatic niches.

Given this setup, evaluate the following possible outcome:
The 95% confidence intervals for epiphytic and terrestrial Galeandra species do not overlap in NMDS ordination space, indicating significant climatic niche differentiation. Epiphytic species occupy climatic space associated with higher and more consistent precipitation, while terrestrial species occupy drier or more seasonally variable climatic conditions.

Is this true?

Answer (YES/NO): NO